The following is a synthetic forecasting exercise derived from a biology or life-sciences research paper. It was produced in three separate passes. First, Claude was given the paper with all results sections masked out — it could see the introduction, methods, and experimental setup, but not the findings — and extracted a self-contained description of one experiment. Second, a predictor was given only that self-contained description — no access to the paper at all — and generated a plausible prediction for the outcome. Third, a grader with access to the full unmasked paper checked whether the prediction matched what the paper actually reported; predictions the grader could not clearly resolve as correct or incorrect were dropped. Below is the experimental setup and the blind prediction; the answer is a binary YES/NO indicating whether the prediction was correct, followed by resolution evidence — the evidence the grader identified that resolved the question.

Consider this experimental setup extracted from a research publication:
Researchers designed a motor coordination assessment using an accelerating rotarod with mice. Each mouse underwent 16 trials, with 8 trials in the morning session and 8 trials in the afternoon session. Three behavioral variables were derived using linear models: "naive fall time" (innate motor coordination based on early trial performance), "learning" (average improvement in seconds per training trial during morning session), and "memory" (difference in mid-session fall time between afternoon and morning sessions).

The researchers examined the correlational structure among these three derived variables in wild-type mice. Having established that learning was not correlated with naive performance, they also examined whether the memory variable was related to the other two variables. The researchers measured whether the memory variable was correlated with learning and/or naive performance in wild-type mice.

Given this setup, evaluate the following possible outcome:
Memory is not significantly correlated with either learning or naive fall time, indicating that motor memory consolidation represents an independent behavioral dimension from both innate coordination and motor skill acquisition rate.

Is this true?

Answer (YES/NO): NO